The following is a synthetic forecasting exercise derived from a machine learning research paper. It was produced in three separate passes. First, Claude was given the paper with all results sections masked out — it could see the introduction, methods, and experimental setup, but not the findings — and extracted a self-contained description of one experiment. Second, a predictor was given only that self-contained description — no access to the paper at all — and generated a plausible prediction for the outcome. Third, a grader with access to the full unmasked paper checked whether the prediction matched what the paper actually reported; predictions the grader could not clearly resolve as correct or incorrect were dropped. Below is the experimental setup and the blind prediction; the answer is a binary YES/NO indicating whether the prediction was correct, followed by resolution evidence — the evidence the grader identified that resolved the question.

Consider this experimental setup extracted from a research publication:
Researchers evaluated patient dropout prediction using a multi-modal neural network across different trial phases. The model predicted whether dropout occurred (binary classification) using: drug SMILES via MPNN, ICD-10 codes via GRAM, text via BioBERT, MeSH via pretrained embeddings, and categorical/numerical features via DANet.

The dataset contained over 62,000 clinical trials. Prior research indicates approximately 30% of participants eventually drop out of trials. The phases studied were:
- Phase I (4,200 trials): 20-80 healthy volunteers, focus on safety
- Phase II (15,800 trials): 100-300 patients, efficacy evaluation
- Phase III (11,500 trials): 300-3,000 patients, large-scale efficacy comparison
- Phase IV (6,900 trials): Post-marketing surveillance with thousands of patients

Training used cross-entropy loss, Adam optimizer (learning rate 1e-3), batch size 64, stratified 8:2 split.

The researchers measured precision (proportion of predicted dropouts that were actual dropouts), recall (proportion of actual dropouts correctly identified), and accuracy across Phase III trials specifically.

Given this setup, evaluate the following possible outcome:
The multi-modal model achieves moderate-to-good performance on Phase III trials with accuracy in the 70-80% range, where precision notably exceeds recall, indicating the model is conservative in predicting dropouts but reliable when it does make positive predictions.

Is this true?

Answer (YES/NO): NO